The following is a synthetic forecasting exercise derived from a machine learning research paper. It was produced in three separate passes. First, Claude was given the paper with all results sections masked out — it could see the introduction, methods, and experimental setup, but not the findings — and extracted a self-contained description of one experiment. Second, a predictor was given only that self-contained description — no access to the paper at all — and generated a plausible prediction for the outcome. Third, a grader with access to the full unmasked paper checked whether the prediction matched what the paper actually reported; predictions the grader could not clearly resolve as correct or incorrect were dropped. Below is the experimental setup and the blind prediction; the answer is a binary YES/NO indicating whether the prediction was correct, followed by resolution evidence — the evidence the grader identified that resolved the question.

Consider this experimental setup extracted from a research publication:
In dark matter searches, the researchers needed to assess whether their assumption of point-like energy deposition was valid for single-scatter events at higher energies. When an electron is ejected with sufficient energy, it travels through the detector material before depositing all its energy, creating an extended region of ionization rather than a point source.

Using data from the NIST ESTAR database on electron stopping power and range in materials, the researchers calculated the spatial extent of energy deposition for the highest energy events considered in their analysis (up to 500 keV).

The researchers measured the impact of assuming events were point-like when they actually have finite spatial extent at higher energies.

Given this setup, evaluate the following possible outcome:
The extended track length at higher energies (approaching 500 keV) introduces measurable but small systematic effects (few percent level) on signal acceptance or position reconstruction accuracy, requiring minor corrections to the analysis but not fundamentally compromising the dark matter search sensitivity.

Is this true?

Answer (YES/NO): NO